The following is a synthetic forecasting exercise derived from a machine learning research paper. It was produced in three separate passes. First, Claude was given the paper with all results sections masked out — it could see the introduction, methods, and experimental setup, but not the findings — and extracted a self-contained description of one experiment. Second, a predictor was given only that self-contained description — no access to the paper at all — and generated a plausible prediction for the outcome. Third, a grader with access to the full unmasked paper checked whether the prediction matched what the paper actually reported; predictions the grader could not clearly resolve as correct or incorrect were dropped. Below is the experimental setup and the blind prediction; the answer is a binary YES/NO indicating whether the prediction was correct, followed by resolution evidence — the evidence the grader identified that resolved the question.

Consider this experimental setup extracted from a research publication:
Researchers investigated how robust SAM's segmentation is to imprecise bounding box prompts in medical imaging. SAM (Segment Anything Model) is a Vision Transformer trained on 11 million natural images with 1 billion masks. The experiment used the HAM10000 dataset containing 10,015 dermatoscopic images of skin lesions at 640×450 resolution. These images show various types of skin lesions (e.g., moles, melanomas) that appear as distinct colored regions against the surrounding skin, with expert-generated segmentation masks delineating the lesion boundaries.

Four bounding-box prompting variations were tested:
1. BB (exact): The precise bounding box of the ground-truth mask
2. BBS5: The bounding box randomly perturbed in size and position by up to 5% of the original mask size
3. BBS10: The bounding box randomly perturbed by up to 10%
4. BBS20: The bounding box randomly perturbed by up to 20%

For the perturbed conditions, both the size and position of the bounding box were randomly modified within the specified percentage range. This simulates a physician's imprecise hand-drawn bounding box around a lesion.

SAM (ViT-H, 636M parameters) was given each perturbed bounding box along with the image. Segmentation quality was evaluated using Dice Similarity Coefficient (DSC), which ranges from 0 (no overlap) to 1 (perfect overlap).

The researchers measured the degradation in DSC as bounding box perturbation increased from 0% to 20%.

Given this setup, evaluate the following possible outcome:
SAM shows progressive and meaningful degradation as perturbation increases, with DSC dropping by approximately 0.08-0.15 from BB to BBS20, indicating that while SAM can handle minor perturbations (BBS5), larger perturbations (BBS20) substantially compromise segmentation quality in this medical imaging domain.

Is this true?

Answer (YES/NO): NO